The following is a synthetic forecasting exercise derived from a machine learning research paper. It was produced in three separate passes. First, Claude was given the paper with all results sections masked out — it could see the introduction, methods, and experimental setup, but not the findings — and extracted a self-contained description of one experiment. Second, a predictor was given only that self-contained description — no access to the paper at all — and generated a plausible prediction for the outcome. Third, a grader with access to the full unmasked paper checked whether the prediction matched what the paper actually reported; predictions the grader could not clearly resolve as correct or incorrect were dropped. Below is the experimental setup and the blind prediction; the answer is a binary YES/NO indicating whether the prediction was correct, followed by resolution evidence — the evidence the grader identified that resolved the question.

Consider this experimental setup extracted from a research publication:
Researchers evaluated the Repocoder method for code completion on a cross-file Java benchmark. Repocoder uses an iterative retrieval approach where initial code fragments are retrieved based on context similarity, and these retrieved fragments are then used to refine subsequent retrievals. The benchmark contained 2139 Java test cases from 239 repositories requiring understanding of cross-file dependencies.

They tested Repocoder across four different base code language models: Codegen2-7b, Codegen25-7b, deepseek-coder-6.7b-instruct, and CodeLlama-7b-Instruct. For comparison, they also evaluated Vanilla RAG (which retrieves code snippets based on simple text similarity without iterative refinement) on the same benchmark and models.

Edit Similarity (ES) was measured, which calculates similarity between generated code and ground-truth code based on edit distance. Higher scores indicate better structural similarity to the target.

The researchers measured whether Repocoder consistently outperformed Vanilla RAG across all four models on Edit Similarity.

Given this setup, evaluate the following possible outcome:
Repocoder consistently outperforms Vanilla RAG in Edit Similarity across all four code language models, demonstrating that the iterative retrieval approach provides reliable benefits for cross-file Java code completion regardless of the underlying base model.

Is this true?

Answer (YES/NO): NO